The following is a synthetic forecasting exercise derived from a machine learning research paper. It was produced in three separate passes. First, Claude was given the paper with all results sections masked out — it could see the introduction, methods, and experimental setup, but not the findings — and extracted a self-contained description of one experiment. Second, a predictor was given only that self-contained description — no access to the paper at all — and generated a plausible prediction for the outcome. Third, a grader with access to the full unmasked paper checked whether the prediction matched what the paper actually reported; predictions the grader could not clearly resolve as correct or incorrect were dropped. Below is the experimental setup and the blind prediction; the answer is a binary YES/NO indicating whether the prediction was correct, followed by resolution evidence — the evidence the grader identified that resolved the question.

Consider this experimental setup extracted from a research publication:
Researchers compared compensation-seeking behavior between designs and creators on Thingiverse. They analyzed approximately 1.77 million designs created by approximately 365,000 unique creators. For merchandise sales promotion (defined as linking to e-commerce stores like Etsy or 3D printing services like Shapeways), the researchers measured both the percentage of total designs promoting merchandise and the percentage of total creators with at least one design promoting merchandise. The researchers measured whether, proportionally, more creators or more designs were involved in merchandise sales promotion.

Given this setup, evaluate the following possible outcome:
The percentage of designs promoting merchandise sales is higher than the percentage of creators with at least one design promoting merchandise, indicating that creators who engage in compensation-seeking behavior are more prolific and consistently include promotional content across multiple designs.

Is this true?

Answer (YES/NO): NO